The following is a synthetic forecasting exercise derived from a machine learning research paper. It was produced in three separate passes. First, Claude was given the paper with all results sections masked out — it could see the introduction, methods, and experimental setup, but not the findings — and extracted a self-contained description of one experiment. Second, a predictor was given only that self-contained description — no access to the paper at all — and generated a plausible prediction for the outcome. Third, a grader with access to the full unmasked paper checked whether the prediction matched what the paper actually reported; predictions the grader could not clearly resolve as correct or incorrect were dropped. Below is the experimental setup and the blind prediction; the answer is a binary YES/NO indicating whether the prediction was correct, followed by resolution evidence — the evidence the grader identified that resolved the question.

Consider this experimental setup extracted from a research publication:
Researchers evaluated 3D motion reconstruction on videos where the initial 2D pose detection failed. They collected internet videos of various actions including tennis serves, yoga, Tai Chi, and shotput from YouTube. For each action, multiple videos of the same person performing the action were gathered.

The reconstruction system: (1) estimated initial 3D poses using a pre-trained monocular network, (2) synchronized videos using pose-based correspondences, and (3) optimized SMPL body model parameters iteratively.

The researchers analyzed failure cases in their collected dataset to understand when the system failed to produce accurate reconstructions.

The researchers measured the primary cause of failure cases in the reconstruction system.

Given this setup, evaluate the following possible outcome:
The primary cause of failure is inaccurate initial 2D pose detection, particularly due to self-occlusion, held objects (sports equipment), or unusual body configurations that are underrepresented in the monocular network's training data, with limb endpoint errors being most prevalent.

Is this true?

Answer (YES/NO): NO